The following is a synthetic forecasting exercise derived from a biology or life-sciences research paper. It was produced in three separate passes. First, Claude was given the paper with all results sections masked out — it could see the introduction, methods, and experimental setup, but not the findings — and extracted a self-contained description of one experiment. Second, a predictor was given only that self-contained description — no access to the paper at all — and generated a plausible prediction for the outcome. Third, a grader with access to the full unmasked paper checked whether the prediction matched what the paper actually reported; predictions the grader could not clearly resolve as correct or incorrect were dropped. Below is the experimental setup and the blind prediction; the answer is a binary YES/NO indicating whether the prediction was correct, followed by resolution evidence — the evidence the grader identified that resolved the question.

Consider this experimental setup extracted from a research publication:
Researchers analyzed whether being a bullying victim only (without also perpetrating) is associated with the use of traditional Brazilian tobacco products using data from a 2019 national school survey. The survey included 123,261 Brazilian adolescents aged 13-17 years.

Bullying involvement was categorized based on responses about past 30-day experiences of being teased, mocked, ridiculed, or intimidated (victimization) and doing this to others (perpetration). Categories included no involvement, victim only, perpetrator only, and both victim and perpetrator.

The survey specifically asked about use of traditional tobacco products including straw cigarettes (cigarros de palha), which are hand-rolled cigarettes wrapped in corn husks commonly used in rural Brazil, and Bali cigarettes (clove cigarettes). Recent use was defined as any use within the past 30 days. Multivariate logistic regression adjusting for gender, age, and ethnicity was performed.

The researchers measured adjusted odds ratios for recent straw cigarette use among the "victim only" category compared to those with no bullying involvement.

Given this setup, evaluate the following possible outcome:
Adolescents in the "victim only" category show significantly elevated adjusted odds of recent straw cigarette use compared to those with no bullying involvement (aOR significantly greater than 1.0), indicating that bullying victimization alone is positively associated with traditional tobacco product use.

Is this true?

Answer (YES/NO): YES